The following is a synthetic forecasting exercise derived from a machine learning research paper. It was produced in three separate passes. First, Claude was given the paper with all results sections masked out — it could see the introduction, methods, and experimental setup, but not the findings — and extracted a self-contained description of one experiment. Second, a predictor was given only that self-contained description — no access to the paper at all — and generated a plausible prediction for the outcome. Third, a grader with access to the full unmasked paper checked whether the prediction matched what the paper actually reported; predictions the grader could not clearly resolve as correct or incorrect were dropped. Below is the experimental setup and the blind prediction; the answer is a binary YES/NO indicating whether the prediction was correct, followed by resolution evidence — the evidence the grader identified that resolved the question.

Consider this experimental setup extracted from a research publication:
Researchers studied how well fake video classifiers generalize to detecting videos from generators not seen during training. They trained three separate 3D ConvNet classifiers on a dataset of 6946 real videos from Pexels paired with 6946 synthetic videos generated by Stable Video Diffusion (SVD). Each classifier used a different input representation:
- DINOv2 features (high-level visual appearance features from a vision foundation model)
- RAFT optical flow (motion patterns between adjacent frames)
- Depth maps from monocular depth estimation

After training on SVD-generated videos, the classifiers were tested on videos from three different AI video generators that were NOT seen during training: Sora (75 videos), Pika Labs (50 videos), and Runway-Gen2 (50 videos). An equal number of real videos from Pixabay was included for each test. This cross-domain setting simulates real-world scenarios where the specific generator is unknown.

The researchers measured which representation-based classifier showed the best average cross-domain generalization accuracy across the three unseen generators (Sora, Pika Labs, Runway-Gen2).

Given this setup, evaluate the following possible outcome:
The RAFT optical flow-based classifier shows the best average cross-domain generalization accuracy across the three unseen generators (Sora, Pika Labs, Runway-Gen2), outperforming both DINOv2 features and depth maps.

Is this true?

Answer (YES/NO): NO